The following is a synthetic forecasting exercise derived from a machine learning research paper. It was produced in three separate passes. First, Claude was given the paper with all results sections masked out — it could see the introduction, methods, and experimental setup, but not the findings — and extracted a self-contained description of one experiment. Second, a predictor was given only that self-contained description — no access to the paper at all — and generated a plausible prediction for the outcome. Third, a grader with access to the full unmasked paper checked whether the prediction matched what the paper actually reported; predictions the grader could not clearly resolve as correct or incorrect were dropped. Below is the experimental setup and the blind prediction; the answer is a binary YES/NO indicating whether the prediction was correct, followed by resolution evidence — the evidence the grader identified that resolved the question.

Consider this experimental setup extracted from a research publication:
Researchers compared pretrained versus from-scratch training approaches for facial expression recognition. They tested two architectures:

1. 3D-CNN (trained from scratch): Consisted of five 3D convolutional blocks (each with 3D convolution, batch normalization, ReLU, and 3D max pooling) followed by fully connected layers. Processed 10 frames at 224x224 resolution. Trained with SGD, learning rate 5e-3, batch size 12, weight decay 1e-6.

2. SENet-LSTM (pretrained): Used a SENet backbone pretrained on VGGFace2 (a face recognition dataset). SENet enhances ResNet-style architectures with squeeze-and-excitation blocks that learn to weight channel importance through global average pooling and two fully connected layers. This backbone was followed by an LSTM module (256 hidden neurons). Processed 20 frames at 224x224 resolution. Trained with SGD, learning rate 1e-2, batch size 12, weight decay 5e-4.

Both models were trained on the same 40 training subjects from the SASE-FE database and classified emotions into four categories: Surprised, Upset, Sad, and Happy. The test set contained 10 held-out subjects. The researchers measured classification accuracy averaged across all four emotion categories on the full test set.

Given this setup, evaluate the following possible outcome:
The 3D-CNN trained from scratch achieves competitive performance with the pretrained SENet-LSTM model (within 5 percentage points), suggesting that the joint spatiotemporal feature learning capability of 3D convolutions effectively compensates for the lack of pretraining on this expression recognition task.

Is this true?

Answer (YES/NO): NO